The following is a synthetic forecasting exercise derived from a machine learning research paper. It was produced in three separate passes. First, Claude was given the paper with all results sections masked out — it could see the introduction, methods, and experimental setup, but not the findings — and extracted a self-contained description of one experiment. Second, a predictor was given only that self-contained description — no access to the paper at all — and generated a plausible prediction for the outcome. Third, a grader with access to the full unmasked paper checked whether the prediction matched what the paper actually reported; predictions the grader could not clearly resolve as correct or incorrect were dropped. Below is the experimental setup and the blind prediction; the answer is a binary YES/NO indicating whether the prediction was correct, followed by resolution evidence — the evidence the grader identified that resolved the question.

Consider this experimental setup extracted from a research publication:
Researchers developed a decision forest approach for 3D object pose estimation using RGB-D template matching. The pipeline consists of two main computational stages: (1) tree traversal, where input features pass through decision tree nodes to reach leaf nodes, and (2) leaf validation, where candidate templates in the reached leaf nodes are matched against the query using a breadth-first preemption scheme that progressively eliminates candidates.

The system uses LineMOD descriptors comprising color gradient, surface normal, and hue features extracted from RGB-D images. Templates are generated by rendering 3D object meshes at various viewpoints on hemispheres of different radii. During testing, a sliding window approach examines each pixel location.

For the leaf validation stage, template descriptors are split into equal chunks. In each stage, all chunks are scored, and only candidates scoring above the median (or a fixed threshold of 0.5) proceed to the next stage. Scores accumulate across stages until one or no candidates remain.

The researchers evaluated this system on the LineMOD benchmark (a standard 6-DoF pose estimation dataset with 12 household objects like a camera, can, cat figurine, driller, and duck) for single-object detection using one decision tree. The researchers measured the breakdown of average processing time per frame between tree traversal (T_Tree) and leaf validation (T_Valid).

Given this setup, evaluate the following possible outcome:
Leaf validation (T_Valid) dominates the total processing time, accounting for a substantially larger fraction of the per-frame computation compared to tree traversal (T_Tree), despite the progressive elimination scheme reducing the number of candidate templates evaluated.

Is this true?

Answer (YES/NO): YES